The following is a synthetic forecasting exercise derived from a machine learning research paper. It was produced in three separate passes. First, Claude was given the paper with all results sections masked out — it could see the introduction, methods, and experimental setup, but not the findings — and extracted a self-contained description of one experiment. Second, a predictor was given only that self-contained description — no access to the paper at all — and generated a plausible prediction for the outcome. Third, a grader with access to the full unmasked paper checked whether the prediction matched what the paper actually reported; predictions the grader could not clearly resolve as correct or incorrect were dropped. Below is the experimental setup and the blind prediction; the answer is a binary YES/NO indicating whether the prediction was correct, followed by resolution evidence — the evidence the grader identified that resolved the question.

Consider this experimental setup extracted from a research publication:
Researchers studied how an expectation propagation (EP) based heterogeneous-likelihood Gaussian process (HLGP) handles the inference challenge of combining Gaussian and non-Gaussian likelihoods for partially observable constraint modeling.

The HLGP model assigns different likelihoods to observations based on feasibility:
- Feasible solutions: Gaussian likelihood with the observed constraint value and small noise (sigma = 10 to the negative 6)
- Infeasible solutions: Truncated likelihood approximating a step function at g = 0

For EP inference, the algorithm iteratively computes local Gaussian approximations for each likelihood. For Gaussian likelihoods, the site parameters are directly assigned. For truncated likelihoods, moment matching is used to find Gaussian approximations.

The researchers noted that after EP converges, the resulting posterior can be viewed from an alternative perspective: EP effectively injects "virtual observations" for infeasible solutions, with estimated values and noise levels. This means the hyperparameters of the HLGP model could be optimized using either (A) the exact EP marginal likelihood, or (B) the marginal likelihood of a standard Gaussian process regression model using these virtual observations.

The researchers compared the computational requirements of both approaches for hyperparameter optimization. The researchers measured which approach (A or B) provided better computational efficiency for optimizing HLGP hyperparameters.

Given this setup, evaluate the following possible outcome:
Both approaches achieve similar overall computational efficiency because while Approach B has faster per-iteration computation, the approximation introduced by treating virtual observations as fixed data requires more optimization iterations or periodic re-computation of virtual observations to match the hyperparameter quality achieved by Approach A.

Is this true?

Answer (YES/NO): NO